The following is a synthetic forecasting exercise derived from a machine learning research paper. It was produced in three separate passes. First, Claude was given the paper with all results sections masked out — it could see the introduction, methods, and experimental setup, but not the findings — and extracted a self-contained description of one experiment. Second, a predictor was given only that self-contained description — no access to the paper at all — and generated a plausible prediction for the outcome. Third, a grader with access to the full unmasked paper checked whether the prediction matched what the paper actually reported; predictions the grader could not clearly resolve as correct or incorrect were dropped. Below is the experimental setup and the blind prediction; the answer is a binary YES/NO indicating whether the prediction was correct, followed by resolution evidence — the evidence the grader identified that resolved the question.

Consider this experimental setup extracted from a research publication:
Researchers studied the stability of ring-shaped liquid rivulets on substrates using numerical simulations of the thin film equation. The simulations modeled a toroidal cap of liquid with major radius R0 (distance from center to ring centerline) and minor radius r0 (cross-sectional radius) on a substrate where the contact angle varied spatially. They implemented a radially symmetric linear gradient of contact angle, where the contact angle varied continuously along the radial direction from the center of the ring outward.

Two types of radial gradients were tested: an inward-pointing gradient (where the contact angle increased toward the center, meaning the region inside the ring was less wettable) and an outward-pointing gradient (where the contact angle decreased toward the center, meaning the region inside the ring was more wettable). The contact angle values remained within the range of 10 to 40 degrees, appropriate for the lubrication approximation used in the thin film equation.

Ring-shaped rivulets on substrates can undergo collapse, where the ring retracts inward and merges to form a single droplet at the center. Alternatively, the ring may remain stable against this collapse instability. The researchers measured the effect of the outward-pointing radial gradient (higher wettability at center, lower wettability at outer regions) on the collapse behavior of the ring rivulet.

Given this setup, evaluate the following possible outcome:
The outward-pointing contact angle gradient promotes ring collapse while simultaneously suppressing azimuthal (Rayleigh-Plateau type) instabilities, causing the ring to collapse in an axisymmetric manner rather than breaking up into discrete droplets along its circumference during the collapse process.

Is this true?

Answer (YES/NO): NO